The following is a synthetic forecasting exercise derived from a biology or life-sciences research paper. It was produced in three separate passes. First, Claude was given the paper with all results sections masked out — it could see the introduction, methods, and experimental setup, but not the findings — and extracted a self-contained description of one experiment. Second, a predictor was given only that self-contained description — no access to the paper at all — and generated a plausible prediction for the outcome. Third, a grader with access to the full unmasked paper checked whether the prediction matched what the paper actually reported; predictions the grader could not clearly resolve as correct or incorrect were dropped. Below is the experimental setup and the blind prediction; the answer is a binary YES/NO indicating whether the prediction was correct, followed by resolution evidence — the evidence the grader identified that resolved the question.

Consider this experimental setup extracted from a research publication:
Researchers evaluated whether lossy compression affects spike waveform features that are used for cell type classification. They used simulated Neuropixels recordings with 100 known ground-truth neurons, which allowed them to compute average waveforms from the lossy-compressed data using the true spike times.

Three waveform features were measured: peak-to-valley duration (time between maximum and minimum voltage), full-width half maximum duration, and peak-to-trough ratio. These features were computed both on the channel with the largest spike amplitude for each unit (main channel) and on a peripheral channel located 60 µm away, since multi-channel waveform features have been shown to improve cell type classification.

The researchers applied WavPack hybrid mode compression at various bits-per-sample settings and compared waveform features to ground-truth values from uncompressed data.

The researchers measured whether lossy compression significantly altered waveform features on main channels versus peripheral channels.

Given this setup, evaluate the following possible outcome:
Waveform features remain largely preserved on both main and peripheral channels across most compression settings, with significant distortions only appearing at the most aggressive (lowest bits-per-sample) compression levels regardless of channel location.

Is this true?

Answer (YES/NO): NO